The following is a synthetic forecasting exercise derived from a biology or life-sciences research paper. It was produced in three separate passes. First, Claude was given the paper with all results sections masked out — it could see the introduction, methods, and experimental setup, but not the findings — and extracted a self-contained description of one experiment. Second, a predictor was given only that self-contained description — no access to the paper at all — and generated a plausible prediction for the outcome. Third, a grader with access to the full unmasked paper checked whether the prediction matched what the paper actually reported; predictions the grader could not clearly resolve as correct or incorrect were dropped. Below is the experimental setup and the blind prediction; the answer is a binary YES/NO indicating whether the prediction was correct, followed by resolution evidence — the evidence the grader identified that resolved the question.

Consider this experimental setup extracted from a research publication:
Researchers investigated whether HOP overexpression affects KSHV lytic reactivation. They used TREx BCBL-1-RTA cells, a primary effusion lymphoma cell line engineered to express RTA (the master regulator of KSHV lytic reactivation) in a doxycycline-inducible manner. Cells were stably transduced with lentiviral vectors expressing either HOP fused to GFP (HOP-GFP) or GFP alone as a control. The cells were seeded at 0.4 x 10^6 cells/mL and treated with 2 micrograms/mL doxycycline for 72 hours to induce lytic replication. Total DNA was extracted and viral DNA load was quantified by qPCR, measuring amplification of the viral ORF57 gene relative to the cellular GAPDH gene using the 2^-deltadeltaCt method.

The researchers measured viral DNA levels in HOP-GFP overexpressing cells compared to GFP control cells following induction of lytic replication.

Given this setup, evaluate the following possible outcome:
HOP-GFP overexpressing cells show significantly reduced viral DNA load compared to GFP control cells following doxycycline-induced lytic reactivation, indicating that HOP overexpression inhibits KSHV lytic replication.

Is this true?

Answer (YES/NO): NO